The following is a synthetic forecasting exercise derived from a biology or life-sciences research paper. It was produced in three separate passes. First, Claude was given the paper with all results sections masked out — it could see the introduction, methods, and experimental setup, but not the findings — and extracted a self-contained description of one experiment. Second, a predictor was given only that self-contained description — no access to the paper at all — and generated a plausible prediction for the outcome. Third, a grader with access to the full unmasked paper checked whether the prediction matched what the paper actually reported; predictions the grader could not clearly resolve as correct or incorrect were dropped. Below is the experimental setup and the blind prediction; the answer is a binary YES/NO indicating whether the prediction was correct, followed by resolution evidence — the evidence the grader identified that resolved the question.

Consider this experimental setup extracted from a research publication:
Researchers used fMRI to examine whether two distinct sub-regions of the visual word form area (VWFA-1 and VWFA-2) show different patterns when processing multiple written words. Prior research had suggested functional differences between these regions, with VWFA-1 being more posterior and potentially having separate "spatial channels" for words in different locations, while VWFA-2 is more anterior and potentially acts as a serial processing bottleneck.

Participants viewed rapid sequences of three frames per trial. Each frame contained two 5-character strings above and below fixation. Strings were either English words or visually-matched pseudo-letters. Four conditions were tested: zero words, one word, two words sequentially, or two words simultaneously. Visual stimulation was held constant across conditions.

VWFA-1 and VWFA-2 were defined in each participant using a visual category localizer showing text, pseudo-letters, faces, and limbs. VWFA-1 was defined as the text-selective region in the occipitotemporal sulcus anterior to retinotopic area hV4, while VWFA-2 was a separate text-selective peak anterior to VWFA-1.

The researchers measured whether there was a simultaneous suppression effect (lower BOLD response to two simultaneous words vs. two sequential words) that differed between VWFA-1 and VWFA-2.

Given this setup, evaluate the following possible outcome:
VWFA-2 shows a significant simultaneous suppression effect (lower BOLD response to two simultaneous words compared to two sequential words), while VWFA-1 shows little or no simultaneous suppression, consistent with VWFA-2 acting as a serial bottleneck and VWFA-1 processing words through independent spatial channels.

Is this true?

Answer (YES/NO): NO